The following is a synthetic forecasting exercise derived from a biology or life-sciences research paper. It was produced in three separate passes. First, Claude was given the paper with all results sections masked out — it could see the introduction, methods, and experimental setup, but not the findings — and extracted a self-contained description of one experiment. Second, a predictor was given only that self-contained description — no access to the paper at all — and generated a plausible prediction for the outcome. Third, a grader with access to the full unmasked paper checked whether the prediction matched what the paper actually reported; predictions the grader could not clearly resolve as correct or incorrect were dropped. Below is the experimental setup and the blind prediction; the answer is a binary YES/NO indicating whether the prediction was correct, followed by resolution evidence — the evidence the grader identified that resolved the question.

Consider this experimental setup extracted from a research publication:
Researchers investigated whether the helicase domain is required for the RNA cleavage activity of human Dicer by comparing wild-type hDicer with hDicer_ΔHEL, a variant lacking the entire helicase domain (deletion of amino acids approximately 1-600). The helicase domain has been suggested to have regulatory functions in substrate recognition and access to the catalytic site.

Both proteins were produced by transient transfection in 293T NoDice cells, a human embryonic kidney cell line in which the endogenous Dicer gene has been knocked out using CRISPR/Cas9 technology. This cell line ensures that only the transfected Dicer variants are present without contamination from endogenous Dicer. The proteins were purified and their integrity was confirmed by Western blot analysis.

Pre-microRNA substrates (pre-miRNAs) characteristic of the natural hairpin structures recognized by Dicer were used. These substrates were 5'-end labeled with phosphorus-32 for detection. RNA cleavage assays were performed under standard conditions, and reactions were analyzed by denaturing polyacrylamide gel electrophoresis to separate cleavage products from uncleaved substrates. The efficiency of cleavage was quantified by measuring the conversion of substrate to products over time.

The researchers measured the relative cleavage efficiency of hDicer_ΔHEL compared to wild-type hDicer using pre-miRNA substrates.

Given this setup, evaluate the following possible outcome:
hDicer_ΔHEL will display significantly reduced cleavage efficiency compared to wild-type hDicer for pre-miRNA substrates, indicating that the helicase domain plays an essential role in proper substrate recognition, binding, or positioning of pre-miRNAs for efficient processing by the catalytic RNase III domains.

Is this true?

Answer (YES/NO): NO